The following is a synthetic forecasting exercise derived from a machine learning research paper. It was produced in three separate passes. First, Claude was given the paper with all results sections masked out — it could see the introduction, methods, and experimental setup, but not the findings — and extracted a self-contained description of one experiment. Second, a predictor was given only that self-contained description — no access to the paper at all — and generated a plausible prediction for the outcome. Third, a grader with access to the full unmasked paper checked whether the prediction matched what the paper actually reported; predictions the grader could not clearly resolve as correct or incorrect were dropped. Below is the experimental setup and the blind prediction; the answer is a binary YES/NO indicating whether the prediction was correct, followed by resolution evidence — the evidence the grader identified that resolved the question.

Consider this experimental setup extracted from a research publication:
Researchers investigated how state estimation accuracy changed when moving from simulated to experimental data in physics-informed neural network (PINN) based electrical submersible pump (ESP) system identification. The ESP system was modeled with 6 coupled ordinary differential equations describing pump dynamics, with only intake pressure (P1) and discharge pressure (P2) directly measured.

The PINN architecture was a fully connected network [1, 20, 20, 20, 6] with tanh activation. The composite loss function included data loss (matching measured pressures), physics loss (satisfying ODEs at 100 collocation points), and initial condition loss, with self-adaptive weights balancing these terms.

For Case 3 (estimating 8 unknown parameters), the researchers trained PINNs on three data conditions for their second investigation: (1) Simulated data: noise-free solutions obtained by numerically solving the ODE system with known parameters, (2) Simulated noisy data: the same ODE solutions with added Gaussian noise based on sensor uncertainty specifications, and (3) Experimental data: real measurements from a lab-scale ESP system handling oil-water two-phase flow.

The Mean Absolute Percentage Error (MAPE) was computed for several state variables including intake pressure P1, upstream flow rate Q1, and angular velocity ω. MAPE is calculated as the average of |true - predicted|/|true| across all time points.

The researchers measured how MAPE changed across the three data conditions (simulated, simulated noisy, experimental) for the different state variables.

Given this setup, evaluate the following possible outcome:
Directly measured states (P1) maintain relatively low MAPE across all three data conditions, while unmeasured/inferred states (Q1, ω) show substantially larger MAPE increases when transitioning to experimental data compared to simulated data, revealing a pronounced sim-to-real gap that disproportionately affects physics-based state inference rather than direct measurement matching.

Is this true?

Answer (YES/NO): NO